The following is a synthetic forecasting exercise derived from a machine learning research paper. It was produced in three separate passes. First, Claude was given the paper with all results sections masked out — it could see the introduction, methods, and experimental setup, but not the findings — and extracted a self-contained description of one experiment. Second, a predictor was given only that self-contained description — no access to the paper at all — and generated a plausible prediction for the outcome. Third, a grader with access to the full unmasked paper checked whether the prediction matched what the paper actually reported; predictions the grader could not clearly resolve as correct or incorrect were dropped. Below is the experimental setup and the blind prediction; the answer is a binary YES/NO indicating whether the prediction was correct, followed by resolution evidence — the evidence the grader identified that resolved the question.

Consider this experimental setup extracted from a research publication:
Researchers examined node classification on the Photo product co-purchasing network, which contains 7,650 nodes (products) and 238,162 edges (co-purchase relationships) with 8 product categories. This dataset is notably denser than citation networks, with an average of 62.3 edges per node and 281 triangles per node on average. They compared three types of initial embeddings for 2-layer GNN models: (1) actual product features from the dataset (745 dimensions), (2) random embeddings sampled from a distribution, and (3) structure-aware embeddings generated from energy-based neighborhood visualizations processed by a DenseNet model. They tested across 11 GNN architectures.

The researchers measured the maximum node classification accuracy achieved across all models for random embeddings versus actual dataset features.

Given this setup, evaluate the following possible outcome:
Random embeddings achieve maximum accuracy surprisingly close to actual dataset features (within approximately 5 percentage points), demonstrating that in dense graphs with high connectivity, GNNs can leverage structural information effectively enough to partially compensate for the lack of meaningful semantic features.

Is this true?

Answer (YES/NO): YES